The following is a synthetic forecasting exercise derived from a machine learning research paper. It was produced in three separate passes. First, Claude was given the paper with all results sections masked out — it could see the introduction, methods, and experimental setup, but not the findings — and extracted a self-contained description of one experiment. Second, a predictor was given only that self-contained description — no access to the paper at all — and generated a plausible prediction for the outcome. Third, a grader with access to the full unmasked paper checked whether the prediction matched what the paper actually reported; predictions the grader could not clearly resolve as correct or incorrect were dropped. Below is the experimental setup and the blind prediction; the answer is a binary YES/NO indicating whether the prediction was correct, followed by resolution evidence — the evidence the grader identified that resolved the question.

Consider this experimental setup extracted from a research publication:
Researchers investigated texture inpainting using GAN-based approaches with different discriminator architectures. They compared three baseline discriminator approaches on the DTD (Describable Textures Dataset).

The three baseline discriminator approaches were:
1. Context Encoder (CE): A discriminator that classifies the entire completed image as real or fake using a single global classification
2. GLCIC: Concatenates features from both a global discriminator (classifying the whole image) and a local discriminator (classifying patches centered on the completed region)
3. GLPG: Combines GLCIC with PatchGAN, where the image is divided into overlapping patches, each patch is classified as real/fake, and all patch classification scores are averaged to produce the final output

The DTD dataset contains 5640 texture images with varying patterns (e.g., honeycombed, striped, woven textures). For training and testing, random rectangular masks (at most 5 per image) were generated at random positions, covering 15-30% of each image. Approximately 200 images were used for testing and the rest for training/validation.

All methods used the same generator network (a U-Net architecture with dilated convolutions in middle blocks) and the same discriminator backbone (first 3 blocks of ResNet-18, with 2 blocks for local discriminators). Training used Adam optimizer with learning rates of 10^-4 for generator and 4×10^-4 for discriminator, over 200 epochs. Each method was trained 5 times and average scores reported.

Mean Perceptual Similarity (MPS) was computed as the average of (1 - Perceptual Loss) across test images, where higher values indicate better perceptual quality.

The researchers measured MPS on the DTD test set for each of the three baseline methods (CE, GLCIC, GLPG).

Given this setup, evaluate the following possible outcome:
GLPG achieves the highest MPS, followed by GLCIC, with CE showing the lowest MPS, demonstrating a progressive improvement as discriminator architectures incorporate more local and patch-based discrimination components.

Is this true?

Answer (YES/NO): NO